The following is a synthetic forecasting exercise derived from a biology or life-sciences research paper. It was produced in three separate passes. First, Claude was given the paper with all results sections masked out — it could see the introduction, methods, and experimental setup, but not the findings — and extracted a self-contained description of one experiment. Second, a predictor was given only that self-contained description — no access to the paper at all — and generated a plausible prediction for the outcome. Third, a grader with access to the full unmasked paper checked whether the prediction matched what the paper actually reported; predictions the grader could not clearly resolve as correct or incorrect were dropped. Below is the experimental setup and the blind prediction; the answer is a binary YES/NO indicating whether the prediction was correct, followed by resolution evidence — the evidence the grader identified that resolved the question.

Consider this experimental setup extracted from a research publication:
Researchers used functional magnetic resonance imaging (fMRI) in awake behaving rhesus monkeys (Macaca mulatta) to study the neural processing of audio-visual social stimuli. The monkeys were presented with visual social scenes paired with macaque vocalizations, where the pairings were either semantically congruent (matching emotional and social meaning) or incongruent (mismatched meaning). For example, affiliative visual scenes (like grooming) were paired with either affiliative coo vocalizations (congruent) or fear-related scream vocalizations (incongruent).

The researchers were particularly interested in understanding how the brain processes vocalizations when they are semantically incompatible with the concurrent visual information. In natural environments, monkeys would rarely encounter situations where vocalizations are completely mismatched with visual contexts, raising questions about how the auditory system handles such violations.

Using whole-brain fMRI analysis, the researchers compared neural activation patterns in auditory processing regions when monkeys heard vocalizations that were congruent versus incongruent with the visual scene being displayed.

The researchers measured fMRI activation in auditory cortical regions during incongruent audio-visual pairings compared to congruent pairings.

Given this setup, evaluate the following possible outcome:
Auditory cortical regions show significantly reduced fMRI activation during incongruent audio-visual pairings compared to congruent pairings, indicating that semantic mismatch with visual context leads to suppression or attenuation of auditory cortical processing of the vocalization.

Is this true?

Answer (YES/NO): YES